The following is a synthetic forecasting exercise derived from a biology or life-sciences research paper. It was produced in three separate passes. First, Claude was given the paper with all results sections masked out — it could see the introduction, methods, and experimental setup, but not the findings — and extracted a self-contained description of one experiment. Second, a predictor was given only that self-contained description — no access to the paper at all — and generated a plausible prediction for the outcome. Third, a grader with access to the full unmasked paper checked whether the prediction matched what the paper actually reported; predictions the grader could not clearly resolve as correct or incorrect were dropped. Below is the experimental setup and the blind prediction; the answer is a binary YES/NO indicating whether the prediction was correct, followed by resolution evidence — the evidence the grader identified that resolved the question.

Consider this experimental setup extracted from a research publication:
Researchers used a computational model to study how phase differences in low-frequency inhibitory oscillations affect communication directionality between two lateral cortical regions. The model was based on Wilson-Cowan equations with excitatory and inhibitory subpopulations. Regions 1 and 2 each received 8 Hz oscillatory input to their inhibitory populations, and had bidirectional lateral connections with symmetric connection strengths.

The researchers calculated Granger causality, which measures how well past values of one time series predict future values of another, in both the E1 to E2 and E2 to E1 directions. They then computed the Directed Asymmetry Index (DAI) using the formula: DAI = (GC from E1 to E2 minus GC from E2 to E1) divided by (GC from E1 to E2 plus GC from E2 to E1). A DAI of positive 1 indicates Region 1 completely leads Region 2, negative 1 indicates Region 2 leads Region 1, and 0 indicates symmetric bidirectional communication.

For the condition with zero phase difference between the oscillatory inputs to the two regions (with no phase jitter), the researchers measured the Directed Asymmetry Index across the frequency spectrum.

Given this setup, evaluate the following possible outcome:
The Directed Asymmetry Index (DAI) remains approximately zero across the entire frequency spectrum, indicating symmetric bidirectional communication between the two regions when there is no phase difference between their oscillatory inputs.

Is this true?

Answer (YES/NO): YES